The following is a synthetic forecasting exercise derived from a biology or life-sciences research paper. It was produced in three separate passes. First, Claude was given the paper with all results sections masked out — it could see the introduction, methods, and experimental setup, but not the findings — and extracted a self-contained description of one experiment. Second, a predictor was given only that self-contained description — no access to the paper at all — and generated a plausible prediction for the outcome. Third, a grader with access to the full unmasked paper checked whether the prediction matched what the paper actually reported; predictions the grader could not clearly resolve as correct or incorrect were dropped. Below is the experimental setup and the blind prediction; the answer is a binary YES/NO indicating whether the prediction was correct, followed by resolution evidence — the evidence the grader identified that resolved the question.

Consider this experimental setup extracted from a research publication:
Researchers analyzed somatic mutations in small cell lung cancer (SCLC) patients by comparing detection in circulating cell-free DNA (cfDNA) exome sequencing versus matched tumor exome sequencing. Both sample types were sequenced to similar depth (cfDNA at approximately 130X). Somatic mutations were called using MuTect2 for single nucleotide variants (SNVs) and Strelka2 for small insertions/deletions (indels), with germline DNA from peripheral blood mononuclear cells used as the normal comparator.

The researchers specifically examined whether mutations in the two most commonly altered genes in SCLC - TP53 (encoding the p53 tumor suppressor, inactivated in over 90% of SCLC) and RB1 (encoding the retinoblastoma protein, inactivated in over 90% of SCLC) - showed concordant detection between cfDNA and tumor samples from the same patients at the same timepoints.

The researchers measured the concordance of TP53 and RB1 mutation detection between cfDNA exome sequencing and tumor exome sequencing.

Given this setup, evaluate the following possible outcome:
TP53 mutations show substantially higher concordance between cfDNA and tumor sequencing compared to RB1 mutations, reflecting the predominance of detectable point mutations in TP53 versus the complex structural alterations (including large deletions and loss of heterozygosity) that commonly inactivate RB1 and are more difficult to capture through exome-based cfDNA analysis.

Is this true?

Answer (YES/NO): NO